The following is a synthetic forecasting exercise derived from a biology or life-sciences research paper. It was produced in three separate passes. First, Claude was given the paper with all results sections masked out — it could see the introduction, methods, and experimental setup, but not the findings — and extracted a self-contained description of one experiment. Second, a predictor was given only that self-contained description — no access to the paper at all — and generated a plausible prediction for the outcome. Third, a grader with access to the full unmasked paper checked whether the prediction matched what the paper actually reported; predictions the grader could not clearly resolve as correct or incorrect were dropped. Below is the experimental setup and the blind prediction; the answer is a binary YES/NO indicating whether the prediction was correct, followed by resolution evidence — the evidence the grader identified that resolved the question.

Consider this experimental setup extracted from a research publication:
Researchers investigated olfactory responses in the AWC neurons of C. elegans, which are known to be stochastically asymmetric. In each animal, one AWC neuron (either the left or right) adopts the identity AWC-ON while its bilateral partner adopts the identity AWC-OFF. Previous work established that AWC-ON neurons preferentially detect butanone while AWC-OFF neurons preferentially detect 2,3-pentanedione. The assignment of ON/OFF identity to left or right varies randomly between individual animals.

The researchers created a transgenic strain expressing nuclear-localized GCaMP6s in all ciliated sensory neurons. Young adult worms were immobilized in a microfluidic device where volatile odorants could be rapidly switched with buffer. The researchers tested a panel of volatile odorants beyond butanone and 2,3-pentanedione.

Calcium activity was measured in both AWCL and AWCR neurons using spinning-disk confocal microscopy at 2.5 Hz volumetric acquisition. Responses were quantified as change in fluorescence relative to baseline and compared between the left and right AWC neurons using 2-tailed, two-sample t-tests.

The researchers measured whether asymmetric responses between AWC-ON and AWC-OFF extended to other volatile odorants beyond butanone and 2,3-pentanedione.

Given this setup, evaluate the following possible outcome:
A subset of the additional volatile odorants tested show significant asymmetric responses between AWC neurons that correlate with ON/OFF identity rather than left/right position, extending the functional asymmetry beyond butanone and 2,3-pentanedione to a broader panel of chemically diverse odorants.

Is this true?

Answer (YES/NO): NO